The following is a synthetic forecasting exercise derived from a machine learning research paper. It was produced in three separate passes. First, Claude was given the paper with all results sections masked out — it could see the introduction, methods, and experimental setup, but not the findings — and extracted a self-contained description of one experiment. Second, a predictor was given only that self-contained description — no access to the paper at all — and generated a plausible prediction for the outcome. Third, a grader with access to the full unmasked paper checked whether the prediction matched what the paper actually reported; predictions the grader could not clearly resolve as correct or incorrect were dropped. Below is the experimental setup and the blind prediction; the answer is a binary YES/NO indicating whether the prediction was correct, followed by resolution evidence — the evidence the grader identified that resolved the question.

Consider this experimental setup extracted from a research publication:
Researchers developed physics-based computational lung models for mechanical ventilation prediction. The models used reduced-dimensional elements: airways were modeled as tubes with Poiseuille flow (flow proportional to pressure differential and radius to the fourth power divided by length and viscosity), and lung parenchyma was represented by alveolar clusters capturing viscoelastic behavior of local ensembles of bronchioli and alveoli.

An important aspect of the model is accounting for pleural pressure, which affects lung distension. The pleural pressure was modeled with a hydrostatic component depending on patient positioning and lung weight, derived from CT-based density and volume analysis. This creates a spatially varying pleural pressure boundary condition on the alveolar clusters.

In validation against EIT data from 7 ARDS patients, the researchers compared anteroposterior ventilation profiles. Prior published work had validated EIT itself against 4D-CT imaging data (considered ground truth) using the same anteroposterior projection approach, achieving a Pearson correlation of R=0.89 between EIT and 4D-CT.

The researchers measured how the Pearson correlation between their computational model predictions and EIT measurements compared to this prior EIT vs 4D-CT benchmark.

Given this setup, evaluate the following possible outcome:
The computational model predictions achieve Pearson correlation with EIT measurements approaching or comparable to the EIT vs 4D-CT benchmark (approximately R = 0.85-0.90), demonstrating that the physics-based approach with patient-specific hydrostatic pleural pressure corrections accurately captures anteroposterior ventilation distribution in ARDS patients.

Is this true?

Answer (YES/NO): NO